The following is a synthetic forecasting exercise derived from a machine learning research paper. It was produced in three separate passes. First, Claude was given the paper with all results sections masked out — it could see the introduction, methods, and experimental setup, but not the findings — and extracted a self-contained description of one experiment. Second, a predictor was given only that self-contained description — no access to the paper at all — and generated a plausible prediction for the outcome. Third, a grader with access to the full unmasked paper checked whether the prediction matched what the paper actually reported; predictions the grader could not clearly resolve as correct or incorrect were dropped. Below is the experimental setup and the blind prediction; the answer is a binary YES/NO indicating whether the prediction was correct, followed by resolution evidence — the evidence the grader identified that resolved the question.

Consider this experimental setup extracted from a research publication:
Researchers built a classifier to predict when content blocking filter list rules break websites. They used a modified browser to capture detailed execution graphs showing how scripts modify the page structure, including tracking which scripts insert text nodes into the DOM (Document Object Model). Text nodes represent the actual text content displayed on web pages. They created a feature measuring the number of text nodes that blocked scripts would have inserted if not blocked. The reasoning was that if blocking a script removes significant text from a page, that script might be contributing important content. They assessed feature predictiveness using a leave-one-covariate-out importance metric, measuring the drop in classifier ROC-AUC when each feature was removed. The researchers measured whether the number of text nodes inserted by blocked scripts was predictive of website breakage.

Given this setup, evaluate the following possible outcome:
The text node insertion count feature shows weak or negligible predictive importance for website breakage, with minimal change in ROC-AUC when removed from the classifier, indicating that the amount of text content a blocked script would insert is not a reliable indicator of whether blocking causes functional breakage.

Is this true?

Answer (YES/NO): YES